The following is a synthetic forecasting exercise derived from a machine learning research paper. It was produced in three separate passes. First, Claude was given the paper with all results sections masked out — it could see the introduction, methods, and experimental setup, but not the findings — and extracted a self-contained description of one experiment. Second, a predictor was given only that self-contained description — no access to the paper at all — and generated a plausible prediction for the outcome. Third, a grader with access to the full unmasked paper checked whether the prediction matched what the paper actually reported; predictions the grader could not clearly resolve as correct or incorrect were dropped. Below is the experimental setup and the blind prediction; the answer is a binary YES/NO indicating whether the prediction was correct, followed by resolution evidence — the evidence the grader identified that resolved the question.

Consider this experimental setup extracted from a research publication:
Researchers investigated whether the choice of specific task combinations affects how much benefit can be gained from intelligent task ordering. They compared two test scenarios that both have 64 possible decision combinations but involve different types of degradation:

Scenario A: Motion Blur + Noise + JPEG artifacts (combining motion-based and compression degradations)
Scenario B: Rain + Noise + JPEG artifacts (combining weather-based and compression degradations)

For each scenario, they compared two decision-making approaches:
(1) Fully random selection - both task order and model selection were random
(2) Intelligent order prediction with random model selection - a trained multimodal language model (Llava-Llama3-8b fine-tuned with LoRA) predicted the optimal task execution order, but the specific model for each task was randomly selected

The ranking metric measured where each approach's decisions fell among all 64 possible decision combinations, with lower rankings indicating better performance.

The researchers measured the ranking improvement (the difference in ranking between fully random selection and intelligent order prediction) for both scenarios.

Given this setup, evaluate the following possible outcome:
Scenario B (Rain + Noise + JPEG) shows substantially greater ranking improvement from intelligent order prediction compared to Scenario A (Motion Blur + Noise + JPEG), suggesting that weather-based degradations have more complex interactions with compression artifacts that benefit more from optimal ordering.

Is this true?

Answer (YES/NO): NO